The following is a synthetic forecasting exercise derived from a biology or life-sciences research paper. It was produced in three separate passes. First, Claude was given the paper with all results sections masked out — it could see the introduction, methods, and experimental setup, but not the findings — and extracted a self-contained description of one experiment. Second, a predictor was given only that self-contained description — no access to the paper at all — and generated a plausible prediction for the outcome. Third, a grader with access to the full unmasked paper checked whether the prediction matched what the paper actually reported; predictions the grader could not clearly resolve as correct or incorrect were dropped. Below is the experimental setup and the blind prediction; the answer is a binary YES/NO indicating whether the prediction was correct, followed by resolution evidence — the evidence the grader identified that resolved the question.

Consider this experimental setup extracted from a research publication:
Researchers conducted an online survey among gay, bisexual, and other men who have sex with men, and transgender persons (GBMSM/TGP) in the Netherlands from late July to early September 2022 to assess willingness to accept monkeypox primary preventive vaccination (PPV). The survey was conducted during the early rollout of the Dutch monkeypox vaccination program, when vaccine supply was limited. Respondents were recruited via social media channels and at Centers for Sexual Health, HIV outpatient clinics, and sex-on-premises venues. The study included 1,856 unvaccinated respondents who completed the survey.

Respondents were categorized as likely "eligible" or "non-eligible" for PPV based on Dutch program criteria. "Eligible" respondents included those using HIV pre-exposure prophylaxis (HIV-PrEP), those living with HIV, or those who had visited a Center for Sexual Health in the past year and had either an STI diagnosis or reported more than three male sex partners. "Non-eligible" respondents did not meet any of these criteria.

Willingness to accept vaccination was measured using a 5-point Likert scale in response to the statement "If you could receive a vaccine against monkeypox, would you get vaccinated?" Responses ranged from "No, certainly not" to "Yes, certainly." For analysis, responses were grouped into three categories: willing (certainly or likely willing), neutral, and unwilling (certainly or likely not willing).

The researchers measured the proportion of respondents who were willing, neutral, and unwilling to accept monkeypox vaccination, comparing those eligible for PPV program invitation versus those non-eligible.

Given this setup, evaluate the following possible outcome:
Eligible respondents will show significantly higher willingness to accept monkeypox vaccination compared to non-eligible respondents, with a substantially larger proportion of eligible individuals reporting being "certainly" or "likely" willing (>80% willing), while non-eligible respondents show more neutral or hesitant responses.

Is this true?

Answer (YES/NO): NO